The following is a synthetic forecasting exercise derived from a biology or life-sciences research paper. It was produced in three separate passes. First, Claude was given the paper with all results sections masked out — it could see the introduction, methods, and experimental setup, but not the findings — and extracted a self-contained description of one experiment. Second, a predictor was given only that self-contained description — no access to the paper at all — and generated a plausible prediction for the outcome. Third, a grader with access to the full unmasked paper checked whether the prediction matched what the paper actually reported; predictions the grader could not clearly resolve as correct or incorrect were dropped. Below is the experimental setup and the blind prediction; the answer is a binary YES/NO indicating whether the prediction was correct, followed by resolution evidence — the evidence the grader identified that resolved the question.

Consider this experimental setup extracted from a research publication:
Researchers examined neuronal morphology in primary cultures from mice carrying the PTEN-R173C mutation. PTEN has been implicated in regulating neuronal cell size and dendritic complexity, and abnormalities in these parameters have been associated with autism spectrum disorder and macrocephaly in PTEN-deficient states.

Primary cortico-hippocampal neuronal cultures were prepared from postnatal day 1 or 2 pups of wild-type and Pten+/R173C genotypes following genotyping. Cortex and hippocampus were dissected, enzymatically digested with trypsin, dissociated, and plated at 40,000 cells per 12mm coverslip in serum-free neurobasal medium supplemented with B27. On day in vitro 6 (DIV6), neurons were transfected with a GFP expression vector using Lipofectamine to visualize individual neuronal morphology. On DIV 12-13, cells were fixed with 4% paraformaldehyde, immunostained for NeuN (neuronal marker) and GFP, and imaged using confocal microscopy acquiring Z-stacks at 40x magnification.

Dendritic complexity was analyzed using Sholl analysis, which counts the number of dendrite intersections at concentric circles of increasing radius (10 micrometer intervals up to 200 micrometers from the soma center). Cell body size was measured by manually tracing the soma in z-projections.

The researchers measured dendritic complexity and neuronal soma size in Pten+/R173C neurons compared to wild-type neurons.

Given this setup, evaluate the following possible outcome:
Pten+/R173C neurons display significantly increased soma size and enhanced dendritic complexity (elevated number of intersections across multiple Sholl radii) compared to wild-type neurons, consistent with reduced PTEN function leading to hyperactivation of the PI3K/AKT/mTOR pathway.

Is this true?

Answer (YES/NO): YES